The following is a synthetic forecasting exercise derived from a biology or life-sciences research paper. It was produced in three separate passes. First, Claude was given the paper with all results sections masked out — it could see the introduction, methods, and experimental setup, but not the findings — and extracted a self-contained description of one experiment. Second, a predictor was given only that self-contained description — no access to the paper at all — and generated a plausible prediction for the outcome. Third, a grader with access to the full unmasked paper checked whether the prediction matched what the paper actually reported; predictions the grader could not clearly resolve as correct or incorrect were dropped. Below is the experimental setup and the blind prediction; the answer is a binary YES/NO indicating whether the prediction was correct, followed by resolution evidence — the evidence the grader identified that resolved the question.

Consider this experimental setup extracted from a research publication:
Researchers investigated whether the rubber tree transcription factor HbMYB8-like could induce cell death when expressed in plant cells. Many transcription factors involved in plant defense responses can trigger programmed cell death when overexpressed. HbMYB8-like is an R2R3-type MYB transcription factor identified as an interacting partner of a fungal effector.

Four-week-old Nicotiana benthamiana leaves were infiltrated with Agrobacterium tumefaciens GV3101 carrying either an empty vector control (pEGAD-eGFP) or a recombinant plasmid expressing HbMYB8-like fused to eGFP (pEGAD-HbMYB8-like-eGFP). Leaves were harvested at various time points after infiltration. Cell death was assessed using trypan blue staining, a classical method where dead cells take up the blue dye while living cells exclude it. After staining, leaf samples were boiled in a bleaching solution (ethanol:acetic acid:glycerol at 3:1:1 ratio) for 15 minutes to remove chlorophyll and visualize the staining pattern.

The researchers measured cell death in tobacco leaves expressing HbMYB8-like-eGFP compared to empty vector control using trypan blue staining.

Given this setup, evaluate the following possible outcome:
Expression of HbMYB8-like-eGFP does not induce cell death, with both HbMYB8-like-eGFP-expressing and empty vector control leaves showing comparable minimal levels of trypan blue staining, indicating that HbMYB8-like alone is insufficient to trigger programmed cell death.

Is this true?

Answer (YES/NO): NO